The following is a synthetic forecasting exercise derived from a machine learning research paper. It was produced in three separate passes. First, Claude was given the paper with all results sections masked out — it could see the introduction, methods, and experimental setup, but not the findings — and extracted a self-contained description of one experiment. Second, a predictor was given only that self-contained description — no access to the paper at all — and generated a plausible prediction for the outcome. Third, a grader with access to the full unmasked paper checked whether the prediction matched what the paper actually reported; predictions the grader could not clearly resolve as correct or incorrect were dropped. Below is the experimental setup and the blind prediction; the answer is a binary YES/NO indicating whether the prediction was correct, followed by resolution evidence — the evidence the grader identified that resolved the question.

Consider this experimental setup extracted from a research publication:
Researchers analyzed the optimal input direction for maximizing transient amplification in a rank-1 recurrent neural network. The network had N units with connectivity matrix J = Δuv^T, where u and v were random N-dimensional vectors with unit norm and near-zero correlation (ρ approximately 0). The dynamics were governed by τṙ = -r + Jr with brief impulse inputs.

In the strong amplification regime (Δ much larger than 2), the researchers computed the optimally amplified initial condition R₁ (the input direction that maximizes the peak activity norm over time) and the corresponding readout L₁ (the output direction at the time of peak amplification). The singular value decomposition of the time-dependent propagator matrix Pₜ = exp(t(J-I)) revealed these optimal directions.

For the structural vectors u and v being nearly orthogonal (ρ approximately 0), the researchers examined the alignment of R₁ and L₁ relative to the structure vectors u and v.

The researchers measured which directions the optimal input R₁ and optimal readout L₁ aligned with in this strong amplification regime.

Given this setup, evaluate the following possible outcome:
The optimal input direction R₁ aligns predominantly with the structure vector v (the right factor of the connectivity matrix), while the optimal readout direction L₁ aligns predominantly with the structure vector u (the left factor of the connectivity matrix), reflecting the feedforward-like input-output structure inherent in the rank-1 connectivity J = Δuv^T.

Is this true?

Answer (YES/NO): YES